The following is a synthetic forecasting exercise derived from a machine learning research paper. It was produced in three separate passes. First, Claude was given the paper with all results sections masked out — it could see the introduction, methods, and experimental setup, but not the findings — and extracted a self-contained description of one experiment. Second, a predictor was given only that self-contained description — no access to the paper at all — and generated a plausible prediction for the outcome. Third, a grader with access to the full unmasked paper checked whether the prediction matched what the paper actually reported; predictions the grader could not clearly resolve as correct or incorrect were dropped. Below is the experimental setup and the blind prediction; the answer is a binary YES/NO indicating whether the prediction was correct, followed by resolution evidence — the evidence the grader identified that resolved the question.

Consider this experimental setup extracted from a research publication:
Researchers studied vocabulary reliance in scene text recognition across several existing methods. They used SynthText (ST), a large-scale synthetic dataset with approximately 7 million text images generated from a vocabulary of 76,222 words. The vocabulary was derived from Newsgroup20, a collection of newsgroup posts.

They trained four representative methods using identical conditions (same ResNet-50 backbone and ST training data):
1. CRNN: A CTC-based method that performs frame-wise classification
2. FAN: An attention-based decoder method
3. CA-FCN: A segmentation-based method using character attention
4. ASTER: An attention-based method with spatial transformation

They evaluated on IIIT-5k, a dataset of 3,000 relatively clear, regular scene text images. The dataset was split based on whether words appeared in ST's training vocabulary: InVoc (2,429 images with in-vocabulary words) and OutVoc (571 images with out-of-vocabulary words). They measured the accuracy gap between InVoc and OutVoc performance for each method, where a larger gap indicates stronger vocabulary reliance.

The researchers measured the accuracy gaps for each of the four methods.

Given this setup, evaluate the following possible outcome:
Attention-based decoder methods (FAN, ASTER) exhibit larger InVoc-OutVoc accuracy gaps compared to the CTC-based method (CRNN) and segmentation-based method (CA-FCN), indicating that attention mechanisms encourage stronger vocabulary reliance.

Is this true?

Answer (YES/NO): NO